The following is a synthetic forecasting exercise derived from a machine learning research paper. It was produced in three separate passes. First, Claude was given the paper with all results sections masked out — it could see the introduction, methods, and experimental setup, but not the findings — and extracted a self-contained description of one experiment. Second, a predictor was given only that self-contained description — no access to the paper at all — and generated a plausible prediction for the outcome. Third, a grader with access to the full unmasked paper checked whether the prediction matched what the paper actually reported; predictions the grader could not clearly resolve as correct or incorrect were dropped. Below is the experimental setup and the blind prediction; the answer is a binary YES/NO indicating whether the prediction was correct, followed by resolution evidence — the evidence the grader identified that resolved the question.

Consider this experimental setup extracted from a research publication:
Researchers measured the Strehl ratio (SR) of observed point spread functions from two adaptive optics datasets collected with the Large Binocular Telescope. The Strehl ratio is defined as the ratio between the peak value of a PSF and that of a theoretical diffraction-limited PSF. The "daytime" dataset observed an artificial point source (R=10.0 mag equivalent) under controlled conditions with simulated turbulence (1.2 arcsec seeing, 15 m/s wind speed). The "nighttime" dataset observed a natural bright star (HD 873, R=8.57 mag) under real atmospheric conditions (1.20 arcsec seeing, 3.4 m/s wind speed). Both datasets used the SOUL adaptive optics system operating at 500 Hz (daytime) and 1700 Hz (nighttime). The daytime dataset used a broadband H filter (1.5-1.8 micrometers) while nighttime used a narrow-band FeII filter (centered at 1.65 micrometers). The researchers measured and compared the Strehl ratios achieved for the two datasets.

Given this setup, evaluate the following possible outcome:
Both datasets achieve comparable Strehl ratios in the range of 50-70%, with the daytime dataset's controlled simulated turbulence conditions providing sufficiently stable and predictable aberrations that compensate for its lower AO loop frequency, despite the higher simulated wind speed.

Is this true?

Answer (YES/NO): YES